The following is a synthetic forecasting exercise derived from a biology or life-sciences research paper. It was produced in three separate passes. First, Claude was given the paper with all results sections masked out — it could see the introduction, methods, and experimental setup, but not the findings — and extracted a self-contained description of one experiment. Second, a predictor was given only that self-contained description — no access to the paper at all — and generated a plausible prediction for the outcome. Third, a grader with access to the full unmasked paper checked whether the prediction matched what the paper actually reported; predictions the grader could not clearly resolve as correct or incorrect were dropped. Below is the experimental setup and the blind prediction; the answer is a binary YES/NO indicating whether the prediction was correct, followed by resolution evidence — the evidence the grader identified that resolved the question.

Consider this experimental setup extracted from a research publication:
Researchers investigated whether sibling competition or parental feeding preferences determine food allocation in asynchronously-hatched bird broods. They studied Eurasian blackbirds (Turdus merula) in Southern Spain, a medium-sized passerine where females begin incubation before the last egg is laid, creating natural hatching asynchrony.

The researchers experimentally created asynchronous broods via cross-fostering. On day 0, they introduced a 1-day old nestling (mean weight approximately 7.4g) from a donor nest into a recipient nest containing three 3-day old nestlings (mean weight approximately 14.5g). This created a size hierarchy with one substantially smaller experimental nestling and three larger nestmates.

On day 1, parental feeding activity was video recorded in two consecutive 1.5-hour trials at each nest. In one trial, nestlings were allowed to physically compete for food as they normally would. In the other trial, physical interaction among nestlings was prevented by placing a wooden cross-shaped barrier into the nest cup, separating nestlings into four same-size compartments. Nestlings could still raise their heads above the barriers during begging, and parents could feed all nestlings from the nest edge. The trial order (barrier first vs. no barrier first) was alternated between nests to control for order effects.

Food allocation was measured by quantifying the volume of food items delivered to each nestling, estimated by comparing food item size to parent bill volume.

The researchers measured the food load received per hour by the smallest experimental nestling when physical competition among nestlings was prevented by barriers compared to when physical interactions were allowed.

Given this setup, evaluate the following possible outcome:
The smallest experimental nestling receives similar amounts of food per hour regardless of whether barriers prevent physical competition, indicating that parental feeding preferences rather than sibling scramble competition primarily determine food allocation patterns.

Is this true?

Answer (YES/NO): YES